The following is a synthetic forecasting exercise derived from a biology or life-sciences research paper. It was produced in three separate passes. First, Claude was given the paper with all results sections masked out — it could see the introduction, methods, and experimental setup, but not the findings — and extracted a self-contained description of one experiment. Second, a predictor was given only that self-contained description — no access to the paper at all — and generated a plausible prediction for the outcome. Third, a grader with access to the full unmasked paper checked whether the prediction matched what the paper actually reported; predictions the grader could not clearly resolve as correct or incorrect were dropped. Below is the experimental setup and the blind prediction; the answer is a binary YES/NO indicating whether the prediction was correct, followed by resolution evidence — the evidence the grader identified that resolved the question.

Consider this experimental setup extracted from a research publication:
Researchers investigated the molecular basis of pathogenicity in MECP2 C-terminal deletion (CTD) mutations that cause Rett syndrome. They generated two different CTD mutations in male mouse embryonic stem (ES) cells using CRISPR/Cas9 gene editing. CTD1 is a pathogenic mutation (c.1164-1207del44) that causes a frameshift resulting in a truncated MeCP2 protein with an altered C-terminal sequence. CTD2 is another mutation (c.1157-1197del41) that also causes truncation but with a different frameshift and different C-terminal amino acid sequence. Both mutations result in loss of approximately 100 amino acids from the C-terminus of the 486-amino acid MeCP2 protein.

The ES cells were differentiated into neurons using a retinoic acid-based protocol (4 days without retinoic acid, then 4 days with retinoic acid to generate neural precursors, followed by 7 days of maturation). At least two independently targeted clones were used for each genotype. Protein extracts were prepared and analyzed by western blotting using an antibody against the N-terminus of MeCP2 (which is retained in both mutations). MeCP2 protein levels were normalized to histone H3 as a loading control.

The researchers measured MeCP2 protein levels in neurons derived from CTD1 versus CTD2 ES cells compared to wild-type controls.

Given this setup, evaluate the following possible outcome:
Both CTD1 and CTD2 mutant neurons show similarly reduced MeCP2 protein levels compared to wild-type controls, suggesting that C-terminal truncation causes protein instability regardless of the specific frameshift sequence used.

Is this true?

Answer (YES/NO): NO